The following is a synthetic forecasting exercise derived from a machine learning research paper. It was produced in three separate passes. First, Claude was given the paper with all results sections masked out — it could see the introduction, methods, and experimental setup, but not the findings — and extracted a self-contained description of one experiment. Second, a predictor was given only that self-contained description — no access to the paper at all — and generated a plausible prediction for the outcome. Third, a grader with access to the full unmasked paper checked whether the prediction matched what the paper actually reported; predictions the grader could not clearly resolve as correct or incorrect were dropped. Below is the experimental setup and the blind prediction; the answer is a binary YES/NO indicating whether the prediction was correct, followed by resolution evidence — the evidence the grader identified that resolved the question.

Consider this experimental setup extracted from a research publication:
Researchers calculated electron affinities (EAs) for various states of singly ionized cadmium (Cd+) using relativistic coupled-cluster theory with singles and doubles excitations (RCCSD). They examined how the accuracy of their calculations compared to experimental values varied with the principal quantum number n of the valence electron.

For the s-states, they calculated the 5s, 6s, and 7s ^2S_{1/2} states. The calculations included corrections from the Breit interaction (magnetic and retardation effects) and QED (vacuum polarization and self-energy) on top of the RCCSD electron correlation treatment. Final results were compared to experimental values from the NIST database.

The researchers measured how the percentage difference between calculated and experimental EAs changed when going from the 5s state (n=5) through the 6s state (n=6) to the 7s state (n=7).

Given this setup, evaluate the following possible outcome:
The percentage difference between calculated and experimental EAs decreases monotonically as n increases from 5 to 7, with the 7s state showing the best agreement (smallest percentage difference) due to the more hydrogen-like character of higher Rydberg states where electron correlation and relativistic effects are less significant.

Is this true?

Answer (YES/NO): YES